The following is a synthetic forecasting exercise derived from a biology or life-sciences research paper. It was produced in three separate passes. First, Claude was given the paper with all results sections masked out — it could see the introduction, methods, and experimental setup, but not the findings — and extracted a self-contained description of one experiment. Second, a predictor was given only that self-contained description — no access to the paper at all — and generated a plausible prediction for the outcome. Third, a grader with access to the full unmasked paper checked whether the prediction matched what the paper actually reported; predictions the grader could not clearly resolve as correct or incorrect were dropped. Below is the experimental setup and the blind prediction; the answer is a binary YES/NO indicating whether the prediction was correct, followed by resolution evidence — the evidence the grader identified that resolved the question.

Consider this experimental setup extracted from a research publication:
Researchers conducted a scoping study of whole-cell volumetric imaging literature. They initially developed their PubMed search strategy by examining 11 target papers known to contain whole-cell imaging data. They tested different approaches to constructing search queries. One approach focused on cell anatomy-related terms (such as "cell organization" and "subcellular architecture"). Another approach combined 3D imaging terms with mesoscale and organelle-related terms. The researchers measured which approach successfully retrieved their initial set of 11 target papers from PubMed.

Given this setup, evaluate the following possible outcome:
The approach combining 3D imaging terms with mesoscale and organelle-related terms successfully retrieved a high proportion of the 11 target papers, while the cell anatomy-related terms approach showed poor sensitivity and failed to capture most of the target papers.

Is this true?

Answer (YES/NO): YES